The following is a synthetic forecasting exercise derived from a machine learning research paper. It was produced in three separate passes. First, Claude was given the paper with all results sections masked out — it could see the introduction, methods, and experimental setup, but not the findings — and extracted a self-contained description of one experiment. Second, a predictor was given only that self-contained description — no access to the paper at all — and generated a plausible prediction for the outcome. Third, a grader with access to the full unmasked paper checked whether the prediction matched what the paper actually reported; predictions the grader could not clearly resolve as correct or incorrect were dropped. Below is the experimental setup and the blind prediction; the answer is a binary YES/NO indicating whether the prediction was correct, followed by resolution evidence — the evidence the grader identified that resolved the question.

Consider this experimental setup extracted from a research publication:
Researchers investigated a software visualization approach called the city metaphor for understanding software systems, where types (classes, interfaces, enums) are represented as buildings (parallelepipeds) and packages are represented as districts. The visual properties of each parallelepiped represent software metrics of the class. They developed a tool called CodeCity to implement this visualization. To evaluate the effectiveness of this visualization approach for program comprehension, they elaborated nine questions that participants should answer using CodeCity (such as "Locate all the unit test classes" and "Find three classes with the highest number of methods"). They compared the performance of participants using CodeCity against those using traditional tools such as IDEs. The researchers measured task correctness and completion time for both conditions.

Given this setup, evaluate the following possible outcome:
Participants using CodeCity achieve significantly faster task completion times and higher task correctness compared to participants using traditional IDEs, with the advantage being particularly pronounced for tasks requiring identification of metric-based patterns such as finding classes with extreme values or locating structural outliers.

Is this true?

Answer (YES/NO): NO